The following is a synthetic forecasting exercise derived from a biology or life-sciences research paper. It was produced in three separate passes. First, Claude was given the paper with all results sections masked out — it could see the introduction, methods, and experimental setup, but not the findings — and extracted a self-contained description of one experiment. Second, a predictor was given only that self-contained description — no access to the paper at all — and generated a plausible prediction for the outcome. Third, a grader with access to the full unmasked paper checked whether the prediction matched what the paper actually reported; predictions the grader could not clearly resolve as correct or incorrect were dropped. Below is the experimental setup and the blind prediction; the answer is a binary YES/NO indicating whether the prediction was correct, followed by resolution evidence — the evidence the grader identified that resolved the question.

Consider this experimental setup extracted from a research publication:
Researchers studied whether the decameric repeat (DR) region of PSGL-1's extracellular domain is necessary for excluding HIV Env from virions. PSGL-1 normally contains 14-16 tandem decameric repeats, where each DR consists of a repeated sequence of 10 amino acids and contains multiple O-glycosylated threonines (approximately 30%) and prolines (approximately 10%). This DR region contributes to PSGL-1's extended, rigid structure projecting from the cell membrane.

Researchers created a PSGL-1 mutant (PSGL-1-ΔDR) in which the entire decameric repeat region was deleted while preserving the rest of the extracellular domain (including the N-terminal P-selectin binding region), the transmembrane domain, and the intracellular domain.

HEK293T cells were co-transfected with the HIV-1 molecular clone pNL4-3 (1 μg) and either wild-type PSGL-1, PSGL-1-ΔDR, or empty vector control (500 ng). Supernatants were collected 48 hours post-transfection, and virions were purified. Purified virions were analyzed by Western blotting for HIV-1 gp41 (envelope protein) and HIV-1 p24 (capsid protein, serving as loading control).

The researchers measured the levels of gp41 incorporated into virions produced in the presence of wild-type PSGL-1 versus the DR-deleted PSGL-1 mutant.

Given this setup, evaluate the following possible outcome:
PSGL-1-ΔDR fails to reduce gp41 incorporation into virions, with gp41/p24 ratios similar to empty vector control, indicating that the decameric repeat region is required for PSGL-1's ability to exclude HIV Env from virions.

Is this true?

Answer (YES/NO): YES